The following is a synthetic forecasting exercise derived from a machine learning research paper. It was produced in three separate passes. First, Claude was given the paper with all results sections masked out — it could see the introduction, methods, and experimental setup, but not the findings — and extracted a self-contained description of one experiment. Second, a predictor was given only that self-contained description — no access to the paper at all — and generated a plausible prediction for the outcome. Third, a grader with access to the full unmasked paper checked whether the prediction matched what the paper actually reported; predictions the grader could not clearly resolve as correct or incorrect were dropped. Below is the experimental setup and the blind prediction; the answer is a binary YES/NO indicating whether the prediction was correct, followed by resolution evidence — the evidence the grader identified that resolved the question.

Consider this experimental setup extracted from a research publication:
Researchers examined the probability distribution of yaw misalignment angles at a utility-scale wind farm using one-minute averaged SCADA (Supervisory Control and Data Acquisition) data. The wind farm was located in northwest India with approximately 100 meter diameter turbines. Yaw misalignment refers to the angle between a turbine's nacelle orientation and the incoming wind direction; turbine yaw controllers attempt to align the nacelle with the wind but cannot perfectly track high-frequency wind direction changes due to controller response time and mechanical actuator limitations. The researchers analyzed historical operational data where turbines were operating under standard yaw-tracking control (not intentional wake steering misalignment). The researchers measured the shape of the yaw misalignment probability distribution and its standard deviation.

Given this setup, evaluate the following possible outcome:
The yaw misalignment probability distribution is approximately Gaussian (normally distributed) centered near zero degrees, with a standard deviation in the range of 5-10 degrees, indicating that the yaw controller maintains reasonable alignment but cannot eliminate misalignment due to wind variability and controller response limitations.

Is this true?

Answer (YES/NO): YES